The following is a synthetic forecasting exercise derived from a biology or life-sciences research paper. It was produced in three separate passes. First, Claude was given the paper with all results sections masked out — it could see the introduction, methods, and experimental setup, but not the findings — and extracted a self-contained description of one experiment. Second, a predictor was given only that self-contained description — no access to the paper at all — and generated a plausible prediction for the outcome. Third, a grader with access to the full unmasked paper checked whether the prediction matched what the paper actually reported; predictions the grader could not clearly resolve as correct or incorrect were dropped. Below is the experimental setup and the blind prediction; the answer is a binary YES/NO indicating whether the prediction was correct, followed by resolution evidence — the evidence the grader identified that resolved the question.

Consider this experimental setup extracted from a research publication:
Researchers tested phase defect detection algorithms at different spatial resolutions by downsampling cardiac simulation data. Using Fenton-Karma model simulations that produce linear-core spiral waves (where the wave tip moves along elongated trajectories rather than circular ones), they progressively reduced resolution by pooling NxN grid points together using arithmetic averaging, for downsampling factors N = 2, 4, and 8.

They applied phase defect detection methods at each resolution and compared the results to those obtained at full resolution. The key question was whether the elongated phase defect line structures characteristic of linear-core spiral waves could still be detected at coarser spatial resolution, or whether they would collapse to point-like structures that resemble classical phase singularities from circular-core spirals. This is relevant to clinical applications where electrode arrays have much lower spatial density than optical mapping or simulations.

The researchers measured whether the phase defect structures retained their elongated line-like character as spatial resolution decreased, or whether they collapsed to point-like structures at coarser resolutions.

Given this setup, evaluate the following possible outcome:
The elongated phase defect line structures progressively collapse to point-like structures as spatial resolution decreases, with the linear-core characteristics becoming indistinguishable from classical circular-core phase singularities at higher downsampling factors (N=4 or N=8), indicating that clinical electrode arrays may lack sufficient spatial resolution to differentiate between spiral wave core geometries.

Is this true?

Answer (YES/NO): NO